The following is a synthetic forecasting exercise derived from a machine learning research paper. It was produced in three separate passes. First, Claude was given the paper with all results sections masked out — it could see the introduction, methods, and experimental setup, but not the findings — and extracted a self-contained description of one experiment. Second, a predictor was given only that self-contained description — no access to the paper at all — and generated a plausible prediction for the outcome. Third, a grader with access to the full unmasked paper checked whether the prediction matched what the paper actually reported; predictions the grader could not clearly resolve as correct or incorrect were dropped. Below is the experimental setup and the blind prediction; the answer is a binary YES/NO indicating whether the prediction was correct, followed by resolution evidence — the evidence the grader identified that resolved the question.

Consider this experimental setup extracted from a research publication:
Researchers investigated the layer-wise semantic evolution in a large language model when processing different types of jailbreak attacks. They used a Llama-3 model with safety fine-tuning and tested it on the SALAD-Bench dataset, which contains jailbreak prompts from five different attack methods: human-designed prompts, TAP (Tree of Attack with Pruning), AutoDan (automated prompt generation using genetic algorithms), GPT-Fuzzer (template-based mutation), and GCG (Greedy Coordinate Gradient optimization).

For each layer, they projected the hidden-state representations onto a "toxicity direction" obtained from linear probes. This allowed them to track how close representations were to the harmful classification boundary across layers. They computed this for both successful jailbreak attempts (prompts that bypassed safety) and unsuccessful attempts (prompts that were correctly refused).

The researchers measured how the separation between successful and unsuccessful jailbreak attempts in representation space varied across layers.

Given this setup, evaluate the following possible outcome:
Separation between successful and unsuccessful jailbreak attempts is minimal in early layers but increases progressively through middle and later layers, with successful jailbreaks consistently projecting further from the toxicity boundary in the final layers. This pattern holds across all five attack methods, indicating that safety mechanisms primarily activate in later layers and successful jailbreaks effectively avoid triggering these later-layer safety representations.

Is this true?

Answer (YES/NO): NO